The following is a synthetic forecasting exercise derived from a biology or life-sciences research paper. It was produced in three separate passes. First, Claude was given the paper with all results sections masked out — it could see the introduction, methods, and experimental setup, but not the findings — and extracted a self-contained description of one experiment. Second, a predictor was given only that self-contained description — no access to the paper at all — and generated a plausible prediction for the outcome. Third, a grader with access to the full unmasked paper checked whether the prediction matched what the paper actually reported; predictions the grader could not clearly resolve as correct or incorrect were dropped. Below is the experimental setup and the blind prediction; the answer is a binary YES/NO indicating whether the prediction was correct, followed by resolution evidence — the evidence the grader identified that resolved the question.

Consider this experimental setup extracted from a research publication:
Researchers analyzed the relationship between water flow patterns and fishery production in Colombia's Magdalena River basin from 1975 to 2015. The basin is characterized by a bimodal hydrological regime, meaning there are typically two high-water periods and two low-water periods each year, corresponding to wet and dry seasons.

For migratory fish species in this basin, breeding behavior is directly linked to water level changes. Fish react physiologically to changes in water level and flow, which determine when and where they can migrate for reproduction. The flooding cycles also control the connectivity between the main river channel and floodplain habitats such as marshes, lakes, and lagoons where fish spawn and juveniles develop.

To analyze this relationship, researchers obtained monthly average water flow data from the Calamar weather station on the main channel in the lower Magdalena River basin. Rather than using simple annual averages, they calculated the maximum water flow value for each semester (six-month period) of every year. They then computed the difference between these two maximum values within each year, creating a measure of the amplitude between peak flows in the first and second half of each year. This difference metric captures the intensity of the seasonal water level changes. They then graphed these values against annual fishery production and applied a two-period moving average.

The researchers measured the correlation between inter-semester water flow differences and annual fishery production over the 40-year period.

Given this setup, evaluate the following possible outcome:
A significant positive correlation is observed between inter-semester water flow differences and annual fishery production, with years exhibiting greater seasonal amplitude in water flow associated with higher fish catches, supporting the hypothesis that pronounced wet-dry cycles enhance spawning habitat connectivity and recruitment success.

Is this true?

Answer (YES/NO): YES